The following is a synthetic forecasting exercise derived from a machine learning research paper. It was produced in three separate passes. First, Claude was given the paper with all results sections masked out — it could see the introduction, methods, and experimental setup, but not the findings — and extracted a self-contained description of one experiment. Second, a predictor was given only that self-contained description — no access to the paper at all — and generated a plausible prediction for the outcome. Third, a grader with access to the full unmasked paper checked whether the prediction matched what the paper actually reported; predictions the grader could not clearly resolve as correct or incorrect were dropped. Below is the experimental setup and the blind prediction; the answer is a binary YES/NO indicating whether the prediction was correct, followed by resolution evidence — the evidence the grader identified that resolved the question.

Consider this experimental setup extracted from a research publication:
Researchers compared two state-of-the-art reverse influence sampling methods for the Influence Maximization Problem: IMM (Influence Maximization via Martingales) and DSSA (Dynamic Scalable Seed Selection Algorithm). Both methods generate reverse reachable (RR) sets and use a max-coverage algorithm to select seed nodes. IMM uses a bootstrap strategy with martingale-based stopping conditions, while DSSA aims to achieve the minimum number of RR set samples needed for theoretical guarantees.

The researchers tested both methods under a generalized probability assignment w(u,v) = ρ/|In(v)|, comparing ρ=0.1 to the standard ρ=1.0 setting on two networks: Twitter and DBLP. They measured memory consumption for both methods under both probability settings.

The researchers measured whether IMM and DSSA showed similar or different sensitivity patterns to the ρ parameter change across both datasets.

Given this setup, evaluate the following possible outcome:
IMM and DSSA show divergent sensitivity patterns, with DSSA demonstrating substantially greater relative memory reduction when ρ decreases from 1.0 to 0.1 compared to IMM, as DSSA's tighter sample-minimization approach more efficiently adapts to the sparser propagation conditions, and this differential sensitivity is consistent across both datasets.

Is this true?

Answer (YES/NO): NO